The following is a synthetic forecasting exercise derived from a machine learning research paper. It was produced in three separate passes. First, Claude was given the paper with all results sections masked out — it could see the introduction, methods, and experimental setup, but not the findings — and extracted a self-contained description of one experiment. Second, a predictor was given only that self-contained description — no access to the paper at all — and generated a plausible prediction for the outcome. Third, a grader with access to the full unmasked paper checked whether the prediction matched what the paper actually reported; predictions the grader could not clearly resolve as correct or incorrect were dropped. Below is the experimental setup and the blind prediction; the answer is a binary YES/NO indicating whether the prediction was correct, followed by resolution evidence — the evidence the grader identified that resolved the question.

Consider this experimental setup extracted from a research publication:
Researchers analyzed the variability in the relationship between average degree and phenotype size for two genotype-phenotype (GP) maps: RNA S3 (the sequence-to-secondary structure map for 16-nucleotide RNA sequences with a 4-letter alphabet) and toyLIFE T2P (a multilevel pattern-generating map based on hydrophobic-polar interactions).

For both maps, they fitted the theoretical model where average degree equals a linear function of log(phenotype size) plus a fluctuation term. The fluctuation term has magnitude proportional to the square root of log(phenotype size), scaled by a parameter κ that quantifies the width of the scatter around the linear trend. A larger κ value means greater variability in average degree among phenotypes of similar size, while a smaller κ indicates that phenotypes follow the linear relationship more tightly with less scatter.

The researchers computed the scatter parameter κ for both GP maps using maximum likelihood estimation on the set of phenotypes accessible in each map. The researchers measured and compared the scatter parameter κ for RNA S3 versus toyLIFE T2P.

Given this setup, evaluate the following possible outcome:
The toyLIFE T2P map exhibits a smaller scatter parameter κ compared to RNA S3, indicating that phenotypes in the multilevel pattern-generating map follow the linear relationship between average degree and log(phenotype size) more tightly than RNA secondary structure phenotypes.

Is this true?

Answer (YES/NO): YES